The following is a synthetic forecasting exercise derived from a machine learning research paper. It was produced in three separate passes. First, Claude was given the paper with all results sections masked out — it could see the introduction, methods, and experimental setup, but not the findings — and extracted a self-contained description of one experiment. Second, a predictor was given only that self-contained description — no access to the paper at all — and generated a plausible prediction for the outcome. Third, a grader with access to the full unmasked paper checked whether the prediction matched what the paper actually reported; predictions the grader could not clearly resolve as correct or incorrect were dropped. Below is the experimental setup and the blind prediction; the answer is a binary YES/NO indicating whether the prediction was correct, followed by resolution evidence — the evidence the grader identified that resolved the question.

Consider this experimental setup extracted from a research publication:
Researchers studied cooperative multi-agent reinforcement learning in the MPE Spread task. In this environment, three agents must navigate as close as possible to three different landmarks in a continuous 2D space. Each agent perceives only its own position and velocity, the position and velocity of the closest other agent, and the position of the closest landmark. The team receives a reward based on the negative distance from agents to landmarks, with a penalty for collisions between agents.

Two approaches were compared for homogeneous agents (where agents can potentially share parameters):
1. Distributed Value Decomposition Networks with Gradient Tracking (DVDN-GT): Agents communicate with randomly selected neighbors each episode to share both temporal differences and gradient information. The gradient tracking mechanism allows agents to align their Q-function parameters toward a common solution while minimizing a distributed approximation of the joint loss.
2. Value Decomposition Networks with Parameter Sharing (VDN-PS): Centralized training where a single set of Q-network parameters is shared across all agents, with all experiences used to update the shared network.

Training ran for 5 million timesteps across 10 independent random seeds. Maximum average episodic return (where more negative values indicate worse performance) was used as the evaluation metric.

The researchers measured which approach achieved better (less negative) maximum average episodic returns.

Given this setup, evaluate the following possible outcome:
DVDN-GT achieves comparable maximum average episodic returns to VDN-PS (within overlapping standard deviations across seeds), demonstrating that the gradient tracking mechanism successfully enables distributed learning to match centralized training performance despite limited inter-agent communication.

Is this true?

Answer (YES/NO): NO